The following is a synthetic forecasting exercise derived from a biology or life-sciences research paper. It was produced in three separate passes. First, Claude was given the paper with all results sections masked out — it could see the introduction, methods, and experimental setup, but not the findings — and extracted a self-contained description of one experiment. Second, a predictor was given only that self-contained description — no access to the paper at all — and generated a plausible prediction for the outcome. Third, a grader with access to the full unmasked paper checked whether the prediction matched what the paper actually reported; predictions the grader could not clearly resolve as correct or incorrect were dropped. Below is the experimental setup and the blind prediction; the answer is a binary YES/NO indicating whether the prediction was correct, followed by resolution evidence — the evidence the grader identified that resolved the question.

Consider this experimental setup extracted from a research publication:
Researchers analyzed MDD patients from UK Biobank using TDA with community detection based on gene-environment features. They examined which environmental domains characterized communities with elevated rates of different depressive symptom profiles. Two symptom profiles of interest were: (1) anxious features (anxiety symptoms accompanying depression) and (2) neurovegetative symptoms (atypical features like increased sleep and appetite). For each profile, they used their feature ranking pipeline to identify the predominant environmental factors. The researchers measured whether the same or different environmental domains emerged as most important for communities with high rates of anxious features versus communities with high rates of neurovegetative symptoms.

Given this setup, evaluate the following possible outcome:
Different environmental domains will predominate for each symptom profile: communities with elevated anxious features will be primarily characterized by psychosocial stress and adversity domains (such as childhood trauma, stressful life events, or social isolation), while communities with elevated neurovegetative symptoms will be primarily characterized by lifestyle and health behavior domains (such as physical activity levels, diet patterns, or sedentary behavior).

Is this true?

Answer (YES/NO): NO